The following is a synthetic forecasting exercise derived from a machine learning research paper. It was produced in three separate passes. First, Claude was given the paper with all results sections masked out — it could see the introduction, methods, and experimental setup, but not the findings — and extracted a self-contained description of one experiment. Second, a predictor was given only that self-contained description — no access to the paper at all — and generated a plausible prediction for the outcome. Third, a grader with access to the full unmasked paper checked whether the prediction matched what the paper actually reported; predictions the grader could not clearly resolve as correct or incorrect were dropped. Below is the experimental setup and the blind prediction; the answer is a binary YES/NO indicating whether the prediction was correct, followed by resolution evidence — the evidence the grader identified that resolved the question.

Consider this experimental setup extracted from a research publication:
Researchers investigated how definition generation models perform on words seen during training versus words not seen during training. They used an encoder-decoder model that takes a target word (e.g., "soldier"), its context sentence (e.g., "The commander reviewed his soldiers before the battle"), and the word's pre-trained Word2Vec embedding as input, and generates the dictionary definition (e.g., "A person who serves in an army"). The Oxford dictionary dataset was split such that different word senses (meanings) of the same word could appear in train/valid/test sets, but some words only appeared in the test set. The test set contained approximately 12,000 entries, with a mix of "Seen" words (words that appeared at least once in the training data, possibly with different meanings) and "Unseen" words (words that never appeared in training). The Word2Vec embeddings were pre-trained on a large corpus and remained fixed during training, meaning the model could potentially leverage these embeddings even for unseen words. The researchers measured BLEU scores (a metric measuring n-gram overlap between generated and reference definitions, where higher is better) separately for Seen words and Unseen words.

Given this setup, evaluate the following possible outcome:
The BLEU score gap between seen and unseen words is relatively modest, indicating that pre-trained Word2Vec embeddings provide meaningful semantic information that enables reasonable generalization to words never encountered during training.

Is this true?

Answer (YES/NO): NO